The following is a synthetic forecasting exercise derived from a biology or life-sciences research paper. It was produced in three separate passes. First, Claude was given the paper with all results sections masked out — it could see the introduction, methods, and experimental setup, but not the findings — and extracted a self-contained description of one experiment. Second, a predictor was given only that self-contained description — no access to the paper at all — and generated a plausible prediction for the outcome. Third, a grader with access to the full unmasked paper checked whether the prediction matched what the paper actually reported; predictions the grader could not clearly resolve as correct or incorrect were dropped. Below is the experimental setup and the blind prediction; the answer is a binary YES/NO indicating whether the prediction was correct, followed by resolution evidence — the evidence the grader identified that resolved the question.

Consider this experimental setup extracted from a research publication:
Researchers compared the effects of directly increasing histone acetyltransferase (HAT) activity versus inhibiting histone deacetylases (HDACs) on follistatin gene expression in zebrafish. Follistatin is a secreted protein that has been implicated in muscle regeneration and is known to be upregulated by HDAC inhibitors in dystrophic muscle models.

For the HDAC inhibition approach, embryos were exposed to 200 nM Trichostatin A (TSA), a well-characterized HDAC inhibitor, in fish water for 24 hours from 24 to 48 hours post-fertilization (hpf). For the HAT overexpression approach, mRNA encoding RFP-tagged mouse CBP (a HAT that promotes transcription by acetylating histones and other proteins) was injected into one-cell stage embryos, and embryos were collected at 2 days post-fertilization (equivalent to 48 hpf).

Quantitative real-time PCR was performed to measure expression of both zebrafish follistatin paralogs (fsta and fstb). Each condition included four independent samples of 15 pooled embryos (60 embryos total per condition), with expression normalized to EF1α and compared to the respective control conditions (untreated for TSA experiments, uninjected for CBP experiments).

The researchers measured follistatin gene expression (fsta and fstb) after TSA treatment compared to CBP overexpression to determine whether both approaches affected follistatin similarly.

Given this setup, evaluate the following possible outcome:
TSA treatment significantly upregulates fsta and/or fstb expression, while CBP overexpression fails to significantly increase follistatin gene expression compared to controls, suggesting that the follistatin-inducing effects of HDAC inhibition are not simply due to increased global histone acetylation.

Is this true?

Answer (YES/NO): NO